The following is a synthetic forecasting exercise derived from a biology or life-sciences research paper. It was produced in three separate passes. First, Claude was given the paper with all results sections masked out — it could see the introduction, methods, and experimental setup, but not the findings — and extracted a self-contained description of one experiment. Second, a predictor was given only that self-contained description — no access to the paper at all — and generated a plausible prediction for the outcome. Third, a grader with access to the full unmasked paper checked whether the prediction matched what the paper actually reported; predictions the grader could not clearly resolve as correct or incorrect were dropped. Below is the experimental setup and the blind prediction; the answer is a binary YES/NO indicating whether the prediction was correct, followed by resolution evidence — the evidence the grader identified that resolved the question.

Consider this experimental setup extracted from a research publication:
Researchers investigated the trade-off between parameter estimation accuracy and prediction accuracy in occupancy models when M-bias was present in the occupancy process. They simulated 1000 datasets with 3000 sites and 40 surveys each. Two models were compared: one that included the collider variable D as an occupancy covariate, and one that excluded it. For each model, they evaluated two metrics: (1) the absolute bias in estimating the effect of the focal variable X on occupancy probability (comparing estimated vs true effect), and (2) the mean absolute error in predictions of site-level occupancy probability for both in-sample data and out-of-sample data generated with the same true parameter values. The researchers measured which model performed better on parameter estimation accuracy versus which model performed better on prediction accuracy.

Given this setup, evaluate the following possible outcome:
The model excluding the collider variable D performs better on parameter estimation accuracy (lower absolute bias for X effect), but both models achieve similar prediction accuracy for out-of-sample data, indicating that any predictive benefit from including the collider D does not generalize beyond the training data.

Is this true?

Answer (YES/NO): NO